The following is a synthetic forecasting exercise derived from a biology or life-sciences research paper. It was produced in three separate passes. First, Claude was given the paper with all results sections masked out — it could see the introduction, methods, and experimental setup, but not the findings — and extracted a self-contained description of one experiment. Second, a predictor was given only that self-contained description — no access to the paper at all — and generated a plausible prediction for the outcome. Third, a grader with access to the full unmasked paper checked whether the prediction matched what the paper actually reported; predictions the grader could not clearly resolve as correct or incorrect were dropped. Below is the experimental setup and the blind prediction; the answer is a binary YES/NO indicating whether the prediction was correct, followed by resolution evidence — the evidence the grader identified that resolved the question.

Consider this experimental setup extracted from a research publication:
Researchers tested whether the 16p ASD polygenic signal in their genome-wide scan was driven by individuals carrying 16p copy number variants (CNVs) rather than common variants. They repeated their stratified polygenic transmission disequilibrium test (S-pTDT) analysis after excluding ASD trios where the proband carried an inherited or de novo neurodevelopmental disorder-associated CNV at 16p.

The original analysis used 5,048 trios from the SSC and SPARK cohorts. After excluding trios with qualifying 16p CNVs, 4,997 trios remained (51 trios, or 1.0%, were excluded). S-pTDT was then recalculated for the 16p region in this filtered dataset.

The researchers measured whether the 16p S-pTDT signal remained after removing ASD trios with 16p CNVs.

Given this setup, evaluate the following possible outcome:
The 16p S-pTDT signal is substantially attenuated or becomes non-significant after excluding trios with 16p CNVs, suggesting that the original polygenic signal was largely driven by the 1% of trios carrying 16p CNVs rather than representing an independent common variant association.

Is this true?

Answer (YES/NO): NO